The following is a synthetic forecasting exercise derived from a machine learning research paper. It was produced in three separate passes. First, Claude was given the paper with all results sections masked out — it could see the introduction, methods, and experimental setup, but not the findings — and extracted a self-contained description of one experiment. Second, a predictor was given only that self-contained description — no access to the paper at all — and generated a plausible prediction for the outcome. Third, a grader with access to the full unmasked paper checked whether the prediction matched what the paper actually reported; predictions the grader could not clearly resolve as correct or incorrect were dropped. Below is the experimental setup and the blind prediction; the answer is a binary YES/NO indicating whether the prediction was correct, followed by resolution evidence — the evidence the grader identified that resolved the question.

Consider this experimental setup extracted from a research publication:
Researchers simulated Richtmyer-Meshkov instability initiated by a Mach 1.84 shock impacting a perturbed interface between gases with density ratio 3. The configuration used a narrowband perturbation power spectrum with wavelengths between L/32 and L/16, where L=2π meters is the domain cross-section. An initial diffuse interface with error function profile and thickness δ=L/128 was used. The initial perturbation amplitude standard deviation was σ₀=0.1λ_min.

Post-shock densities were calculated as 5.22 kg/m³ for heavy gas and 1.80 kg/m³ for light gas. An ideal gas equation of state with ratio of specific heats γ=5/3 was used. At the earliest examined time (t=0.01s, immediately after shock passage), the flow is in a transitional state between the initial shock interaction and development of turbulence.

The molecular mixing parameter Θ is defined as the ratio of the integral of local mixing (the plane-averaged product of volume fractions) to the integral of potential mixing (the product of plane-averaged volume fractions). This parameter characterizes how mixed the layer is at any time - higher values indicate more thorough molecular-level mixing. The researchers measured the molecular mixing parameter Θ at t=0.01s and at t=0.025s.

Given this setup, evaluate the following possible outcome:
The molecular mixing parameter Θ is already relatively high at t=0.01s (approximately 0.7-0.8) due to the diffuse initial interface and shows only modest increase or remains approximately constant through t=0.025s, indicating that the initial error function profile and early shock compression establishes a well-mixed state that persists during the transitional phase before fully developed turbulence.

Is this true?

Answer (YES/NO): NO